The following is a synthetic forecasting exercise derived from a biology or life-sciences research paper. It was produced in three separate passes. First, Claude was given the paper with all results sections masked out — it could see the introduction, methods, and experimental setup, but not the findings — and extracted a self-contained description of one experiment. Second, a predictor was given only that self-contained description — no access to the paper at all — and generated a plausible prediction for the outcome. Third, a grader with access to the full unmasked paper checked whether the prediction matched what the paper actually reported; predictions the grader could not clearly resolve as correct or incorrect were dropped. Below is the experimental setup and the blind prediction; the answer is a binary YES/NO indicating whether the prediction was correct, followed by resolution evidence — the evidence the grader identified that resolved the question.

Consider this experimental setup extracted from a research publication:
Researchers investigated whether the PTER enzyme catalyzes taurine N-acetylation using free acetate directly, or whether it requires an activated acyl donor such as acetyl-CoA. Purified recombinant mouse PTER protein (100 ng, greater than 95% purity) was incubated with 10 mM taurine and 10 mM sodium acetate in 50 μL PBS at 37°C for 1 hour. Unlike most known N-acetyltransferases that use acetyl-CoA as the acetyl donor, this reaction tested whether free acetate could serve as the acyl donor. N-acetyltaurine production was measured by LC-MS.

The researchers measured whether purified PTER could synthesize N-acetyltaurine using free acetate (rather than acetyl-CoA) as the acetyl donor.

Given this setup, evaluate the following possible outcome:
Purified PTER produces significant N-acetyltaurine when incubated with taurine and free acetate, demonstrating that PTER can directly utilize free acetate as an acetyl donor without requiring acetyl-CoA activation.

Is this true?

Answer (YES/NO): YES